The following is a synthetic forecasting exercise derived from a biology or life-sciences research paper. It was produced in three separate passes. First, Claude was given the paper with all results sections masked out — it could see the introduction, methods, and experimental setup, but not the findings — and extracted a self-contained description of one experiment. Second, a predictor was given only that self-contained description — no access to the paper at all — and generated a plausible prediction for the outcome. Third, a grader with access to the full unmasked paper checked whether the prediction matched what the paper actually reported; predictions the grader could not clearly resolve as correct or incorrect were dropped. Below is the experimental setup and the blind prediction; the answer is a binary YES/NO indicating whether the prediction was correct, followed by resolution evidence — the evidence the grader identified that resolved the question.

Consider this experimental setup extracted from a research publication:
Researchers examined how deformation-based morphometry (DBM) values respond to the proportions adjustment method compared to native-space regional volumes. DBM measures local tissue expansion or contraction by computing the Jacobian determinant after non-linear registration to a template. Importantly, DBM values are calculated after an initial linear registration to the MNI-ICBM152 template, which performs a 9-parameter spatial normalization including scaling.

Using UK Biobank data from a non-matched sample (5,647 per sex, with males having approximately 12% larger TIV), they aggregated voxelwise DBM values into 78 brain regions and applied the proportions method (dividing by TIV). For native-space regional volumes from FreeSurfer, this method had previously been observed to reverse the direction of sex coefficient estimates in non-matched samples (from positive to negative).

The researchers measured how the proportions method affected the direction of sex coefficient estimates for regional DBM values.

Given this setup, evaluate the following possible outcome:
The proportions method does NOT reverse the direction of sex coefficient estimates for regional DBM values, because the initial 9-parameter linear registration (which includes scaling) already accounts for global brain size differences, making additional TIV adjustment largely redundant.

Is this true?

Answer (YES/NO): YES